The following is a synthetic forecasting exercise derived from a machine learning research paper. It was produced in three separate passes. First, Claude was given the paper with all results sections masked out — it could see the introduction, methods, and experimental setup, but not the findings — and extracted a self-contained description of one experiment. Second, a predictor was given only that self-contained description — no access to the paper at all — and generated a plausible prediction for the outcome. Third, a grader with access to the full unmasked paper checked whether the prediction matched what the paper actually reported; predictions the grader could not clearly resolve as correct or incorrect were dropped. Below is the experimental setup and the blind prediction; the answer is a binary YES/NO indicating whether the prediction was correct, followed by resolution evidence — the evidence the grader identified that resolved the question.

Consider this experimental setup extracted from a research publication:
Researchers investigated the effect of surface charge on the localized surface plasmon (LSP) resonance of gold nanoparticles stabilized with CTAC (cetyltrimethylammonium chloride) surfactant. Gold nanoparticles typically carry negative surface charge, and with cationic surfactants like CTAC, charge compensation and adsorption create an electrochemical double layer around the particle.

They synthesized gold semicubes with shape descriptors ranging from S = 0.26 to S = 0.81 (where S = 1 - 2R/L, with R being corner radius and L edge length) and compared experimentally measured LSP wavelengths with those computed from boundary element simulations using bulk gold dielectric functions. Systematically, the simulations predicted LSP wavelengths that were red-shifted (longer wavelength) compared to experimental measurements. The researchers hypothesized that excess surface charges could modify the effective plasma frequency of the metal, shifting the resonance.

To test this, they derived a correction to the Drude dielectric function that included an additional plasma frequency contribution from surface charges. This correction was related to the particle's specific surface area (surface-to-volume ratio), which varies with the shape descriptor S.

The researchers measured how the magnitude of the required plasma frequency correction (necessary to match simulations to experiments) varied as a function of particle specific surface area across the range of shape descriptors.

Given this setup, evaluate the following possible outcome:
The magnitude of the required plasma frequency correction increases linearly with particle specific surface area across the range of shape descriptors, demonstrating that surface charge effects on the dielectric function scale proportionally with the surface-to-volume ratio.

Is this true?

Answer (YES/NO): NO